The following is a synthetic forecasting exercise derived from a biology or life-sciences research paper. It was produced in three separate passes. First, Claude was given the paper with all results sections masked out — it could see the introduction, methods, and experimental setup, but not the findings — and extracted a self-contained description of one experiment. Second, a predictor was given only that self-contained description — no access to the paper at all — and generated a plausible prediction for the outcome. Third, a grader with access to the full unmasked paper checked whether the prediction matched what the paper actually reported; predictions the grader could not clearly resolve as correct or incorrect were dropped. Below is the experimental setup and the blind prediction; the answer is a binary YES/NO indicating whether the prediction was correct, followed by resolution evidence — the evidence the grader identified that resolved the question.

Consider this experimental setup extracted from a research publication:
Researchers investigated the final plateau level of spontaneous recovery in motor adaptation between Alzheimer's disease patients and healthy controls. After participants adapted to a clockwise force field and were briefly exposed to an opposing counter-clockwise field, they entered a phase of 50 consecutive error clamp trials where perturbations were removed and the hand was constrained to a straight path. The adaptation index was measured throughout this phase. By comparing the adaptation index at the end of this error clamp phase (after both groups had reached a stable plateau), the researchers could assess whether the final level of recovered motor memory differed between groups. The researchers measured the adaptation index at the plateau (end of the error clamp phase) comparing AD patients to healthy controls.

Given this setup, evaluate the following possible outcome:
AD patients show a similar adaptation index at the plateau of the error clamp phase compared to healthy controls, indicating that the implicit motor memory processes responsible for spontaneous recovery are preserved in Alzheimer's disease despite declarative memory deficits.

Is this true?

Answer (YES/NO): YES